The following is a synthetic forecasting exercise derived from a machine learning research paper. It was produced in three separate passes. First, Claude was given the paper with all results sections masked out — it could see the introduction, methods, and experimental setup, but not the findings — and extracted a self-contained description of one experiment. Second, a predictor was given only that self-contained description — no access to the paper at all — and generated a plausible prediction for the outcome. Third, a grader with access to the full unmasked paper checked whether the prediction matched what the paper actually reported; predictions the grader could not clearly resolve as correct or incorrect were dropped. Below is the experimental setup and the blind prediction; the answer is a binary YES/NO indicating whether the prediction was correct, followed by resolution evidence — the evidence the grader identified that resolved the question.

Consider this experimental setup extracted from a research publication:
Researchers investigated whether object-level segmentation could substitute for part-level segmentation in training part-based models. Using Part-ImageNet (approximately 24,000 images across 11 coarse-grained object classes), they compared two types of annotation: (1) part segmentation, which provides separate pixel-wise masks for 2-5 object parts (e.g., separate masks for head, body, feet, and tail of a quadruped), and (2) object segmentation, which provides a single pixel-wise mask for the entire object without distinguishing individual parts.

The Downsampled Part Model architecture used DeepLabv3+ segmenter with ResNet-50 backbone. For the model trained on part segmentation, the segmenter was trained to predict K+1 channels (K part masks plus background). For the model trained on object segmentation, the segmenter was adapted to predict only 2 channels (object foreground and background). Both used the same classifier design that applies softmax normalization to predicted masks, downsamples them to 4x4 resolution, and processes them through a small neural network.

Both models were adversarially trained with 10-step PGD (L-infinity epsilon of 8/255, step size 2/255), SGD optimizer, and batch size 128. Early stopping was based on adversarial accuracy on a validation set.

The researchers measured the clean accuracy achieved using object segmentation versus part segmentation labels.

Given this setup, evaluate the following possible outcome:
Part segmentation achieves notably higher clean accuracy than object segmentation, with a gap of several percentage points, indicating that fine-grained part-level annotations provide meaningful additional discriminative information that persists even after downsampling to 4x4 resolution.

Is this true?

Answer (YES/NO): NO